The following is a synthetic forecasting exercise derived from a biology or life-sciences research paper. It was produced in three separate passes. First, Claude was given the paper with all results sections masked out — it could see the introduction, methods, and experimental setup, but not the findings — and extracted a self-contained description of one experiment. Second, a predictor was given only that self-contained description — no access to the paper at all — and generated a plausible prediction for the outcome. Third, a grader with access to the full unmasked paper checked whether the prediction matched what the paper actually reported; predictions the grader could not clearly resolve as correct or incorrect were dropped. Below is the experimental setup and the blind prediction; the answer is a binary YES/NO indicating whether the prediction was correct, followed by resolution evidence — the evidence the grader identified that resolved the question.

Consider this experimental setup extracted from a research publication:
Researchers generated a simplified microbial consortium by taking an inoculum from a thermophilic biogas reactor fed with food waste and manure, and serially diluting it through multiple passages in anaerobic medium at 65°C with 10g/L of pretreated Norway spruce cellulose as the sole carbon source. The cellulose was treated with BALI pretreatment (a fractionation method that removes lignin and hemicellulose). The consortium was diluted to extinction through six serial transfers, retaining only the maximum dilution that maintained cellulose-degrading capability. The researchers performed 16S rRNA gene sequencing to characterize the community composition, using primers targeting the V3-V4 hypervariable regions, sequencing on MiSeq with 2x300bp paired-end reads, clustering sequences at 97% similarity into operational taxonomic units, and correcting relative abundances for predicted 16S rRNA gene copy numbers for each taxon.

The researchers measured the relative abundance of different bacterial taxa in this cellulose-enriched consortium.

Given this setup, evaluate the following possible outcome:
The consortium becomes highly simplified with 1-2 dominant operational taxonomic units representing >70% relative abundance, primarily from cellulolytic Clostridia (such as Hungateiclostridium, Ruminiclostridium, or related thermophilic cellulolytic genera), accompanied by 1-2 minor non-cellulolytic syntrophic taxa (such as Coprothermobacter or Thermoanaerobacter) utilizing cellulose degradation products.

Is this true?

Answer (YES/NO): NO